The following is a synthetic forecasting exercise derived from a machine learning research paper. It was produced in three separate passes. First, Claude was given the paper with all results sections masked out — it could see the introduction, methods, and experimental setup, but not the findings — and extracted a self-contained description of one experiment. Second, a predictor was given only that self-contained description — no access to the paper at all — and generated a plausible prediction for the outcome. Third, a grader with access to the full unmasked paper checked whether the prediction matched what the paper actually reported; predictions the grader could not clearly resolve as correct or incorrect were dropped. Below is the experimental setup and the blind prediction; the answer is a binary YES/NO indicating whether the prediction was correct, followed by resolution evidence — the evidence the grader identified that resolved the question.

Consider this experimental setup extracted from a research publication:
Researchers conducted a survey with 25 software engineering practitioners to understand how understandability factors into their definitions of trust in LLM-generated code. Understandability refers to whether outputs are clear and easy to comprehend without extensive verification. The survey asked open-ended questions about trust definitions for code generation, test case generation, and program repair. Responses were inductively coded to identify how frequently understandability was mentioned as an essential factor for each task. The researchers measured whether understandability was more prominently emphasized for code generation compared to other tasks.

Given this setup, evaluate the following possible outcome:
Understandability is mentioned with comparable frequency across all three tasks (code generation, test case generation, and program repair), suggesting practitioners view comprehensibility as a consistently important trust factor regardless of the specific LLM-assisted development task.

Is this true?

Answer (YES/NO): NO